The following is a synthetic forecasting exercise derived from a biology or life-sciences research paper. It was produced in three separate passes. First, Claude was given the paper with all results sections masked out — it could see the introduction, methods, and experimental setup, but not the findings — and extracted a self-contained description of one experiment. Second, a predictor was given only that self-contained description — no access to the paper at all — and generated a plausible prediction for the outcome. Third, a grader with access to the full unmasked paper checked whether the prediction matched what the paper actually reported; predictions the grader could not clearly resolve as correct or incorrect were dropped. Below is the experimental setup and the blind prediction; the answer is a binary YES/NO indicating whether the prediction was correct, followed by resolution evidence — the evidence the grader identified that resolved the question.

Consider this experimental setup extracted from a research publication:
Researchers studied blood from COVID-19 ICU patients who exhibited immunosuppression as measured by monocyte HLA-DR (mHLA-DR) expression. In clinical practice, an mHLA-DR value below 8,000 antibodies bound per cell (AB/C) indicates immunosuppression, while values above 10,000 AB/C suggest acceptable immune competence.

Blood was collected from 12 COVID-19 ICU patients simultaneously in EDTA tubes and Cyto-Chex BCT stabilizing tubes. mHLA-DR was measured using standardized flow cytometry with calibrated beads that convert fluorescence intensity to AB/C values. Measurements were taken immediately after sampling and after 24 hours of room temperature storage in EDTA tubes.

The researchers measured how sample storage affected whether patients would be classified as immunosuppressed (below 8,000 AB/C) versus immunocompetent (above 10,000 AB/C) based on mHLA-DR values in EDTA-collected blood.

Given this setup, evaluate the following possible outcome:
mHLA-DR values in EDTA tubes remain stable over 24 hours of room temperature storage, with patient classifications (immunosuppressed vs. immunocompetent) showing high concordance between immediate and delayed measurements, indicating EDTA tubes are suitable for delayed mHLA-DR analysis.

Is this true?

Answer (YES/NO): NO